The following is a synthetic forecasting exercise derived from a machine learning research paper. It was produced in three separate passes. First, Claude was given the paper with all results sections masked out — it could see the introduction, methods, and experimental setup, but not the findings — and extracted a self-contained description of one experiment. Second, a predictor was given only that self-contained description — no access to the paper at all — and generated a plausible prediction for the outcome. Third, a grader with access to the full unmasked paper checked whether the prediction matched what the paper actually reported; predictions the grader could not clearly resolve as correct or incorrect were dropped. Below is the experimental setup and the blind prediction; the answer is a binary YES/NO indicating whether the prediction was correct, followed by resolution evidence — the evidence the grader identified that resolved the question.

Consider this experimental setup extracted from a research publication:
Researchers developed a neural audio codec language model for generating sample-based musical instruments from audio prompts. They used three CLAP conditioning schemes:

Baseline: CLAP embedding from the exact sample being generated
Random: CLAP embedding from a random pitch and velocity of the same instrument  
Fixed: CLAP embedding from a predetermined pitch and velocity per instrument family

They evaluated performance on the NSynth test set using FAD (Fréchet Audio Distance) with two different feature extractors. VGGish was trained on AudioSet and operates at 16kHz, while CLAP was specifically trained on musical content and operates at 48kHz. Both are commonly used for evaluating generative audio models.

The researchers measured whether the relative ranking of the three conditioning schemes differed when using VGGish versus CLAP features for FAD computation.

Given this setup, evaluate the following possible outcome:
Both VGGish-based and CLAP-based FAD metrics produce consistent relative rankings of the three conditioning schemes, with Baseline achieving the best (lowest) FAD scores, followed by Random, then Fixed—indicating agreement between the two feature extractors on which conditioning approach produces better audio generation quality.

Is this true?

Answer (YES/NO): NO